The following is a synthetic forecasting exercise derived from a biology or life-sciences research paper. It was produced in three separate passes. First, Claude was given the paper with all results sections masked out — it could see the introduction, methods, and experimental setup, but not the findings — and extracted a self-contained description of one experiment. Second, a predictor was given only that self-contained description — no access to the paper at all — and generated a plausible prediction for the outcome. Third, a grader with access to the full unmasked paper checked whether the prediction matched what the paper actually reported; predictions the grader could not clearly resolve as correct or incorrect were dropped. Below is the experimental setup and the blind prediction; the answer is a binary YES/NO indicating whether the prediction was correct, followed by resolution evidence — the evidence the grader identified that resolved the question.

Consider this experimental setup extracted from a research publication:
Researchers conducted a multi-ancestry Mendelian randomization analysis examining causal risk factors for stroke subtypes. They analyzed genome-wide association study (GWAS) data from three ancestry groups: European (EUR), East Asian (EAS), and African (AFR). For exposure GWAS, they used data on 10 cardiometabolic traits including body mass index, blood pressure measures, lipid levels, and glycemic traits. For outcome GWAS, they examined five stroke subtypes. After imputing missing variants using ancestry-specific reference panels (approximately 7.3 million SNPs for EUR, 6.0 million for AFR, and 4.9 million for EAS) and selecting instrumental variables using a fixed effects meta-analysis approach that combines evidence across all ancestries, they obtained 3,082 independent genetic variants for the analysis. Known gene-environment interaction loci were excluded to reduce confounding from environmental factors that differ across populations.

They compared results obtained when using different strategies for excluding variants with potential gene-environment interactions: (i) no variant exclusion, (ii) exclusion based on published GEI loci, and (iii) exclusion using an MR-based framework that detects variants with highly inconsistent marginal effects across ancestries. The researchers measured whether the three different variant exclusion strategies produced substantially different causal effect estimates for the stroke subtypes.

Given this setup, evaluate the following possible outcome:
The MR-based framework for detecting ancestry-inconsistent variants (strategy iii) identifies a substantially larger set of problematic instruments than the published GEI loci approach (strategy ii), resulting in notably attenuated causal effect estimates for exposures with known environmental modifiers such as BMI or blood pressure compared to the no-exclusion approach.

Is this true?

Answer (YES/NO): NO